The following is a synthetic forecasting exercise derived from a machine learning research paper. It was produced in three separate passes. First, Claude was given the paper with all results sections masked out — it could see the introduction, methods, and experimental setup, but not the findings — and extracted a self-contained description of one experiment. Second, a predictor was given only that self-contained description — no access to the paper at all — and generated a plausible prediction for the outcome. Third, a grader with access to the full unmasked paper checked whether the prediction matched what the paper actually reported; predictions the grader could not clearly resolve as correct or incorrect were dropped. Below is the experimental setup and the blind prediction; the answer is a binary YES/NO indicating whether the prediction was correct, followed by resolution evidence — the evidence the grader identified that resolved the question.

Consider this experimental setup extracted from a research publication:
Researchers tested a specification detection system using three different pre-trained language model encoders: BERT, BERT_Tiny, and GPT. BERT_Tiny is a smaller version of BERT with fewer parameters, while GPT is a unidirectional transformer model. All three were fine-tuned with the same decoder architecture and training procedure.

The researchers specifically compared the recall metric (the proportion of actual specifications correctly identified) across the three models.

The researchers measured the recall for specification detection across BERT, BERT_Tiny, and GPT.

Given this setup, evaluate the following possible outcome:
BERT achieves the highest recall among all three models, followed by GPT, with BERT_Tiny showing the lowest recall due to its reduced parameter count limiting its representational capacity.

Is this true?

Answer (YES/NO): NO